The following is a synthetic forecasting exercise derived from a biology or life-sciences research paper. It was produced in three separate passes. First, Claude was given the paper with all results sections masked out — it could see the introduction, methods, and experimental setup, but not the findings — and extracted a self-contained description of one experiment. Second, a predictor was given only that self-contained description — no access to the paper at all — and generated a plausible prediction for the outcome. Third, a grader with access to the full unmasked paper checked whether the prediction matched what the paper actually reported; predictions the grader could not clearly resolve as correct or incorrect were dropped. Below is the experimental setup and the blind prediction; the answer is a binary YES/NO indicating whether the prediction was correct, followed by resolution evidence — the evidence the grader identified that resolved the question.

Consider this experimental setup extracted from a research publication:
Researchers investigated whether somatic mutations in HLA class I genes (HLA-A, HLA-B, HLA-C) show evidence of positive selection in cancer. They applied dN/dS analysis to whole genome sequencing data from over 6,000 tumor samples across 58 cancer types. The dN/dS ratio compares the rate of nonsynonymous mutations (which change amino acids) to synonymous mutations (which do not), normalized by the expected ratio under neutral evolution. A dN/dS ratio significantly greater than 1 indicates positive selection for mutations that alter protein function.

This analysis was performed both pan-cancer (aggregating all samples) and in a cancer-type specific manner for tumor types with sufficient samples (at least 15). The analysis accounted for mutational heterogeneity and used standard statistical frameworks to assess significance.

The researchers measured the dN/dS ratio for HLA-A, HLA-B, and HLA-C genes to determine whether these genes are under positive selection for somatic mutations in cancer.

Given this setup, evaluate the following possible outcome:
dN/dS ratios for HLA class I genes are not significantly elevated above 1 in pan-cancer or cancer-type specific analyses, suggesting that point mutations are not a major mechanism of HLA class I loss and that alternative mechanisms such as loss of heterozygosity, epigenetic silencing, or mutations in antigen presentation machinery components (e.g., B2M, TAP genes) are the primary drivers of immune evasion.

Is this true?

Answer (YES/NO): NO